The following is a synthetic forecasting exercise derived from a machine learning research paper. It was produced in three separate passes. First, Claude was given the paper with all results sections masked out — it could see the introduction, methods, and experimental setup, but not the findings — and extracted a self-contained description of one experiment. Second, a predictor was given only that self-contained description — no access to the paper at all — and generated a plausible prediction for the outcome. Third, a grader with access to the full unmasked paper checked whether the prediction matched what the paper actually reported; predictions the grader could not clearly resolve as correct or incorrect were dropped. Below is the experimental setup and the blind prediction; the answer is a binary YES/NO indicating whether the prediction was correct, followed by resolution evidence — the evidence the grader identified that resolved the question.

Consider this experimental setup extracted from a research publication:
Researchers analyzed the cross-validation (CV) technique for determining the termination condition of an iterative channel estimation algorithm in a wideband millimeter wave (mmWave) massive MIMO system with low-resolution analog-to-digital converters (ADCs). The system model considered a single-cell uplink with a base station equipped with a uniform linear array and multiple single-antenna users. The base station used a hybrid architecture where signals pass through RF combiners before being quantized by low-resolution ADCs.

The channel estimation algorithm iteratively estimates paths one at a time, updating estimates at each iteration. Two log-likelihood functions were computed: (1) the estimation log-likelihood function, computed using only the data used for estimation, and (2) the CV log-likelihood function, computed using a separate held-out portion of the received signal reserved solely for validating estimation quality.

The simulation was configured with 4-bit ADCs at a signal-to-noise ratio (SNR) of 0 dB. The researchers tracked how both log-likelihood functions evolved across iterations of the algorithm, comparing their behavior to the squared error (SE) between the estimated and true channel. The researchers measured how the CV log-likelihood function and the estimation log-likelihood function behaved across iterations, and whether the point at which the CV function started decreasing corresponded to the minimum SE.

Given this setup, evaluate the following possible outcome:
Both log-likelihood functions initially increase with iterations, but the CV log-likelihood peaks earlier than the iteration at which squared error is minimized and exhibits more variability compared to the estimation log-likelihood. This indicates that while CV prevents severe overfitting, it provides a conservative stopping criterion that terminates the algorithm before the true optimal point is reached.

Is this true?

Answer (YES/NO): NO